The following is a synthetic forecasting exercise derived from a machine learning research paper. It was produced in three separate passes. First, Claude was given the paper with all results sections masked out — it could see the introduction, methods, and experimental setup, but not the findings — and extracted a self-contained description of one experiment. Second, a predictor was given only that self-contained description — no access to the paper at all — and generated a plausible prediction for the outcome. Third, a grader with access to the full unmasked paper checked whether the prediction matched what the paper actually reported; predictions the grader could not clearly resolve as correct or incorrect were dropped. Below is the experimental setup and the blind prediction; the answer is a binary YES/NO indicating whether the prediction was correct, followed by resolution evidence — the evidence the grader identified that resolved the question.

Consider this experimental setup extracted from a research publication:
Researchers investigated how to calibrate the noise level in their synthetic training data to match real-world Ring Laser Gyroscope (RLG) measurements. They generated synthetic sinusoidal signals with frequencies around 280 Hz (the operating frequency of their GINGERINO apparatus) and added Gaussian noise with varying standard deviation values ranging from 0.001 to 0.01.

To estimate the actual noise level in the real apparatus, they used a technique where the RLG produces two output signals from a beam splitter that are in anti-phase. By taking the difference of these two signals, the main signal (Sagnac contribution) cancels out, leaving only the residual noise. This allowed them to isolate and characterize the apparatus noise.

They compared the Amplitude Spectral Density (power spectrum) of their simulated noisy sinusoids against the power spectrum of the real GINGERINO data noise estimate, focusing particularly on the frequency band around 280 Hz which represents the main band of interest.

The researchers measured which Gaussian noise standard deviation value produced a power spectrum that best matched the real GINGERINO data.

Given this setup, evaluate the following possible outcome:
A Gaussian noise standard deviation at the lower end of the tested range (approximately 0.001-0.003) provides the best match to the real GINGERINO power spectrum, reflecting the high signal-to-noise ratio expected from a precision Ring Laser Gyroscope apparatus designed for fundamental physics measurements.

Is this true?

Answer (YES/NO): NO